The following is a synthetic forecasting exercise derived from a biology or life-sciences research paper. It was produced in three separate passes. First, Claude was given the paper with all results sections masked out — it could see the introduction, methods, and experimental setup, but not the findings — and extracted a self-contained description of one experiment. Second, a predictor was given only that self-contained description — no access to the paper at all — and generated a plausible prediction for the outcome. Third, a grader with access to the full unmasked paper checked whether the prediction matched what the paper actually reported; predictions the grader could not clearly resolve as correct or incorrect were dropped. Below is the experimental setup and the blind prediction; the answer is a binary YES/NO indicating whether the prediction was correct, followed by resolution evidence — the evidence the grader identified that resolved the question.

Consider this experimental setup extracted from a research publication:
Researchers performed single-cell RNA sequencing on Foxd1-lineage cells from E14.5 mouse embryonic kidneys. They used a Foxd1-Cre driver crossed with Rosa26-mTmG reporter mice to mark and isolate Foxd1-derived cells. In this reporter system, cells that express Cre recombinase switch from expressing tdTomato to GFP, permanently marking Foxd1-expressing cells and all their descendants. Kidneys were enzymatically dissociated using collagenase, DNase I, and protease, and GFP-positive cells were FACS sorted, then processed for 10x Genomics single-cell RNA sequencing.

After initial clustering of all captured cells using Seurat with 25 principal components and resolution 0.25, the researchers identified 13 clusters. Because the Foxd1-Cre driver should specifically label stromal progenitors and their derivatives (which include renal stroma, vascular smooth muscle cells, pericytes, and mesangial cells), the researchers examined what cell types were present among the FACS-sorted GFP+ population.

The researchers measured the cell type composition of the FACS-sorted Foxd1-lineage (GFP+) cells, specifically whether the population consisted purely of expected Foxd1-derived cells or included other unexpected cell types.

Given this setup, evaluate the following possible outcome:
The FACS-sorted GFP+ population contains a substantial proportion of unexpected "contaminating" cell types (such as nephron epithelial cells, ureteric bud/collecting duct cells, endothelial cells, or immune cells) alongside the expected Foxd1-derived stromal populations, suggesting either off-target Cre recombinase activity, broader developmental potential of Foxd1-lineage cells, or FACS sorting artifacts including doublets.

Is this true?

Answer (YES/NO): YES